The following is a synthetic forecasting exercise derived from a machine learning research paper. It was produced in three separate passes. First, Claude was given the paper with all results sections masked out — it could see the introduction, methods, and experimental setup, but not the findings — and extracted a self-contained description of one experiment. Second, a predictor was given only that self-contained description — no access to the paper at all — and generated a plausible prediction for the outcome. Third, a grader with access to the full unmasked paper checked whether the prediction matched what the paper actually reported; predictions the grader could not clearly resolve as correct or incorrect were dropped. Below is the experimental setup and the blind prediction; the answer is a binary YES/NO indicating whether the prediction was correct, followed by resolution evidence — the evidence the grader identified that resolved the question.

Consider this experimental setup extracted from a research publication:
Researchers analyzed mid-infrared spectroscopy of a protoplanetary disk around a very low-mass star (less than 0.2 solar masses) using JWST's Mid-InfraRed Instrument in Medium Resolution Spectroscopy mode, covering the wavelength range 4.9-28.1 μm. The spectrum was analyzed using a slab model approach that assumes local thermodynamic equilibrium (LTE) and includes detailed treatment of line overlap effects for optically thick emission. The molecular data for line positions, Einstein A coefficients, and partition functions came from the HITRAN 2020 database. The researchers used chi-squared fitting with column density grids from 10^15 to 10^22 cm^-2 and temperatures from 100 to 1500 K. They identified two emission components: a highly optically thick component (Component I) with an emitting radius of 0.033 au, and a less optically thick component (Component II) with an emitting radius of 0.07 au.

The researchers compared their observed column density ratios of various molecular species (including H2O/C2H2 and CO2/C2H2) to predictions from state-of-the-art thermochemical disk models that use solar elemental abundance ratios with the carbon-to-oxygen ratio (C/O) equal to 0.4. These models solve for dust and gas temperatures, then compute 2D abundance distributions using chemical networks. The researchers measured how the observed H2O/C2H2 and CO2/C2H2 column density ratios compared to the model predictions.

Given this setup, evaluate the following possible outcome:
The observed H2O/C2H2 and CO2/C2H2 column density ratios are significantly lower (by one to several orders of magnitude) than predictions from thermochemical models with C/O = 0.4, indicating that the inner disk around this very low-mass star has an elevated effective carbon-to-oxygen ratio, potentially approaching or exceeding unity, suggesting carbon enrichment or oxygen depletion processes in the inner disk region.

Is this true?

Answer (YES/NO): YES